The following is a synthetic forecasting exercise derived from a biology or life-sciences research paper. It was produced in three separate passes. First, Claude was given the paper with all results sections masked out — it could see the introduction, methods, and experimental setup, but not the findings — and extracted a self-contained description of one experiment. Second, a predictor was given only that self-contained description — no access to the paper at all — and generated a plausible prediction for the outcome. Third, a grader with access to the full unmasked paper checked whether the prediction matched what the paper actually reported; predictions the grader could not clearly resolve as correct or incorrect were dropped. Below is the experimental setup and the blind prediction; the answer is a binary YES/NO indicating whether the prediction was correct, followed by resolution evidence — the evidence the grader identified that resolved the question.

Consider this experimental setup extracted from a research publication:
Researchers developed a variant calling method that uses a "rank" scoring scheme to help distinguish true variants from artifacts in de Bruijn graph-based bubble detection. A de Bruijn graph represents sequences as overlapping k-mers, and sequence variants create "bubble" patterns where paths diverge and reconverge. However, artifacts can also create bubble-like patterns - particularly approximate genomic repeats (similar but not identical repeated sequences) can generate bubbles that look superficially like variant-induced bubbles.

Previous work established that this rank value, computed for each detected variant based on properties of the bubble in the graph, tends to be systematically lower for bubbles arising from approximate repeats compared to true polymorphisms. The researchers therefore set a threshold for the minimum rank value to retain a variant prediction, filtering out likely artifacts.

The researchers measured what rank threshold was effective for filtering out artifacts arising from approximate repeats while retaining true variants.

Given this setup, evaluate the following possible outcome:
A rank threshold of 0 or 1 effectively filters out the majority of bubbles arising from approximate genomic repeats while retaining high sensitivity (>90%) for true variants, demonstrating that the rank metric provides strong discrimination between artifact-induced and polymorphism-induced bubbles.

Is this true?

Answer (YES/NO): NO